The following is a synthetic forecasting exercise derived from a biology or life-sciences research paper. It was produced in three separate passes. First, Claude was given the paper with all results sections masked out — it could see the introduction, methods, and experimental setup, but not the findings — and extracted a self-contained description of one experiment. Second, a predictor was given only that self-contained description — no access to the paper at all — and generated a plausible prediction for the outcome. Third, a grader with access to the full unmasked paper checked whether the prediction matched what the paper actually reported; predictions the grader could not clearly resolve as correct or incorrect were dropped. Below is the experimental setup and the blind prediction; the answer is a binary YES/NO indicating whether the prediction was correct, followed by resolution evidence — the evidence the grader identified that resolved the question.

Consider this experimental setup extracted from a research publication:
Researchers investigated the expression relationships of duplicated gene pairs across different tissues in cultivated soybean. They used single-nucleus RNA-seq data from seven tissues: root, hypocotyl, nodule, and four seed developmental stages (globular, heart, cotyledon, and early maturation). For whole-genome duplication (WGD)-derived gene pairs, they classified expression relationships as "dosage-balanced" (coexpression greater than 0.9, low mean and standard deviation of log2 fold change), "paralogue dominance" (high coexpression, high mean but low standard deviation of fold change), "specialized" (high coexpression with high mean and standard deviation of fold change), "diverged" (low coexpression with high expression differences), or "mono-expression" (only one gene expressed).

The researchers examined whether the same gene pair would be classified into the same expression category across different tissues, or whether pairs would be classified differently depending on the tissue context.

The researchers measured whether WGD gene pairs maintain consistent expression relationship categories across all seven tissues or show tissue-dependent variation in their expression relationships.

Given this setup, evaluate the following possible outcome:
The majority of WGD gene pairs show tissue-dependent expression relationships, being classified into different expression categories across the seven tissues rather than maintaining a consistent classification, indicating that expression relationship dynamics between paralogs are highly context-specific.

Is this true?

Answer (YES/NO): YES